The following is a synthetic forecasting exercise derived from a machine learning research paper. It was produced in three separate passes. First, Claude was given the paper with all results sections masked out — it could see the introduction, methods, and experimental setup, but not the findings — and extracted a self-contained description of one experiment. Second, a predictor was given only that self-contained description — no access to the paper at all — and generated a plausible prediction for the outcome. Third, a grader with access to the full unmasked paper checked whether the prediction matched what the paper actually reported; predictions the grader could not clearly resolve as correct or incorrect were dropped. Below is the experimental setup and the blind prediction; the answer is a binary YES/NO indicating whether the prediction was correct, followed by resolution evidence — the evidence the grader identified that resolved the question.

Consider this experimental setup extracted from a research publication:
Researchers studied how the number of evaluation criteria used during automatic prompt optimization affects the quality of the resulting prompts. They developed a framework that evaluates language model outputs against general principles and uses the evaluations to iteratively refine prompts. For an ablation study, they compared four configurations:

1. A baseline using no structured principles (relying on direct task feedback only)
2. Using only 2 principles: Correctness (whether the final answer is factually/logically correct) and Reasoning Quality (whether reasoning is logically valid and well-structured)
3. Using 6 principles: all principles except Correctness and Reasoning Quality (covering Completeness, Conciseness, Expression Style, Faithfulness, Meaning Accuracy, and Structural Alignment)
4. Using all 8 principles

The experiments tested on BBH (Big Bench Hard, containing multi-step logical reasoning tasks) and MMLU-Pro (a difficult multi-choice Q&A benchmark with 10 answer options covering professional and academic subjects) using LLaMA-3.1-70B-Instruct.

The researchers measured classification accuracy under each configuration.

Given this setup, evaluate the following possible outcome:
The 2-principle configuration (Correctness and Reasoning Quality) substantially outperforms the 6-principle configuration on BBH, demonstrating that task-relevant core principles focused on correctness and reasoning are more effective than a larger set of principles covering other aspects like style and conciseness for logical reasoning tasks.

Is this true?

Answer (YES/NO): NO